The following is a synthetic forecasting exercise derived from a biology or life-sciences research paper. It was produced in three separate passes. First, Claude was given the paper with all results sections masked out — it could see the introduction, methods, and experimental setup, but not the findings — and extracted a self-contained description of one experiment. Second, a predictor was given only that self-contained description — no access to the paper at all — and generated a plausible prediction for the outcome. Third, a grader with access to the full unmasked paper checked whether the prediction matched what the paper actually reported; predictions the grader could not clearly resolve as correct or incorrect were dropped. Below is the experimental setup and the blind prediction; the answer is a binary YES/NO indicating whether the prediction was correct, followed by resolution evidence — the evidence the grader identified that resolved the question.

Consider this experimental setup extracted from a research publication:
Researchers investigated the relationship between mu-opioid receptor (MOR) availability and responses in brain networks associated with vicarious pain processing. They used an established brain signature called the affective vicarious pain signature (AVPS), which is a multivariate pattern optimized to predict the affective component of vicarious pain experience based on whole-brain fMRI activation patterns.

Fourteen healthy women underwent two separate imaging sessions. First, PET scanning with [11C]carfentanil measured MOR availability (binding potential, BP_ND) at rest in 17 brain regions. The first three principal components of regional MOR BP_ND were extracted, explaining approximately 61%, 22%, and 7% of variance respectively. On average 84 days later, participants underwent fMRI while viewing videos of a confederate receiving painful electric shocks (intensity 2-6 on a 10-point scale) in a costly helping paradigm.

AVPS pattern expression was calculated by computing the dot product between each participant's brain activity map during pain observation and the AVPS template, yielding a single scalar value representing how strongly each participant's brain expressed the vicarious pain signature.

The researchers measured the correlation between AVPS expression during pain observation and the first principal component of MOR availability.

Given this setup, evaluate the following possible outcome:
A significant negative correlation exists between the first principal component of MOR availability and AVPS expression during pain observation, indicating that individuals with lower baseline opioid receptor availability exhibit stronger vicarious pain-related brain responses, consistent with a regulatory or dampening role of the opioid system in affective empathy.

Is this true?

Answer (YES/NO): NO